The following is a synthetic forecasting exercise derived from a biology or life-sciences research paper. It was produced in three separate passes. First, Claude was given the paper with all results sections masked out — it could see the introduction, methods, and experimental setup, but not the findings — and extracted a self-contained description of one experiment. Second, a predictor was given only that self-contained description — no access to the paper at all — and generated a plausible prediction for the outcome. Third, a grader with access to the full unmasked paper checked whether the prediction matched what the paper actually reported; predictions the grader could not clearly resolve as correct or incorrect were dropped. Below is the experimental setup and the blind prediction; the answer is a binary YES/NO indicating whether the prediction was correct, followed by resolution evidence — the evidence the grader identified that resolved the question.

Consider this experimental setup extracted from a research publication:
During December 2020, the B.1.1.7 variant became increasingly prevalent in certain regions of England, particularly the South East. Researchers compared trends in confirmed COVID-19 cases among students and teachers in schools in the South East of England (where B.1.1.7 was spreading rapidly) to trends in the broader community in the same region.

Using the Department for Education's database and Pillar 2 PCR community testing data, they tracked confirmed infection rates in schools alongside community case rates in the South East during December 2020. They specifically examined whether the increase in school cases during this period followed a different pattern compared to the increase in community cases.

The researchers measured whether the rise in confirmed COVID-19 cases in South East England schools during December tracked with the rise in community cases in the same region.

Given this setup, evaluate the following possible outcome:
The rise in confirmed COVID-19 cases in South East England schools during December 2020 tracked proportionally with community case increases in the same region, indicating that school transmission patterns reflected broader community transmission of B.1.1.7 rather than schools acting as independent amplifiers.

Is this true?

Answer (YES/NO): YES